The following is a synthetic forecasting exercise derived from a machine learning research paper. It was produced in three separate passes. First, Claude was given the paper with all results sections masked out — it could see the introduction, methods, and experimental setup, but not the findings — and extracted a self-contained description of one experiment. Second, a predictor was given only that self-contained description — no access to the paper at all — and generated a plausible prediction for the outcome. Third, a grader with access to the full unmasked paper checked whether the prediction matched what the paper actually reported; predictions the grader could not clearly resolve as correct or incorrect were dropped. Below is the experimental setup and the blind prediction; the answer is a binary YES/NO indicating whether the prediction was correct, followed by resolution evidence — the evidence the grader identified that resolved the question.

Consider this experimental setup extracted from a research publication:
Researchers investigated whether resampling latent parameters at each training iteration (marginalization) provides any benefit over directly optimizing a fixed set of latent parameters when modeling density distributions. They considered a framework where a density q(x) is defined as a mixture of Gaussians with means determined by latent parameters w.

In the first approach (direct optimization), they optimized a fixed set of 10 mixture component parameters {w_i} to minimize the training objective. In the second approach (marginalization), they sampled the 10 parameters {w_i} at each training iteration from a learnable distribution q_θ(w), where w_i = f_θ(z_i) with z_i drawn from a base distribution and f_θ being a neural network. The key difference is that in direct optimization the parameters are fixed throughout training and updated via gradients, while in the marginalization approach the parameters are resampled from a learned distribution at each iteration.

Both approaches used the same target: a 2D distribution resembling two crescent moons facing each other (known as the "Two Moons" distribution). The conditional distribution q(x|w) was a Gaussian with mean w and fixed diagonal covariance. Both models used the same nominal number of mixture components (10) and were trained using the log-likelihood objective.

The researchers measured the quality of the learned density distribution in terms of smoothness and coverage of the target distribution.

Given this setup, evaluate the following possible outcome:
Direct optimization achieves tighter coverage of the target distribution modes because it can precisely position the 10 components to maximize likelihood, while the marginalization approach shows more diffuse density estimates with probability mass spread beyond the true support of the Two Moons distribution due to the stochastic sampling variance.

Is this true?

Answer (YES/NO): NO